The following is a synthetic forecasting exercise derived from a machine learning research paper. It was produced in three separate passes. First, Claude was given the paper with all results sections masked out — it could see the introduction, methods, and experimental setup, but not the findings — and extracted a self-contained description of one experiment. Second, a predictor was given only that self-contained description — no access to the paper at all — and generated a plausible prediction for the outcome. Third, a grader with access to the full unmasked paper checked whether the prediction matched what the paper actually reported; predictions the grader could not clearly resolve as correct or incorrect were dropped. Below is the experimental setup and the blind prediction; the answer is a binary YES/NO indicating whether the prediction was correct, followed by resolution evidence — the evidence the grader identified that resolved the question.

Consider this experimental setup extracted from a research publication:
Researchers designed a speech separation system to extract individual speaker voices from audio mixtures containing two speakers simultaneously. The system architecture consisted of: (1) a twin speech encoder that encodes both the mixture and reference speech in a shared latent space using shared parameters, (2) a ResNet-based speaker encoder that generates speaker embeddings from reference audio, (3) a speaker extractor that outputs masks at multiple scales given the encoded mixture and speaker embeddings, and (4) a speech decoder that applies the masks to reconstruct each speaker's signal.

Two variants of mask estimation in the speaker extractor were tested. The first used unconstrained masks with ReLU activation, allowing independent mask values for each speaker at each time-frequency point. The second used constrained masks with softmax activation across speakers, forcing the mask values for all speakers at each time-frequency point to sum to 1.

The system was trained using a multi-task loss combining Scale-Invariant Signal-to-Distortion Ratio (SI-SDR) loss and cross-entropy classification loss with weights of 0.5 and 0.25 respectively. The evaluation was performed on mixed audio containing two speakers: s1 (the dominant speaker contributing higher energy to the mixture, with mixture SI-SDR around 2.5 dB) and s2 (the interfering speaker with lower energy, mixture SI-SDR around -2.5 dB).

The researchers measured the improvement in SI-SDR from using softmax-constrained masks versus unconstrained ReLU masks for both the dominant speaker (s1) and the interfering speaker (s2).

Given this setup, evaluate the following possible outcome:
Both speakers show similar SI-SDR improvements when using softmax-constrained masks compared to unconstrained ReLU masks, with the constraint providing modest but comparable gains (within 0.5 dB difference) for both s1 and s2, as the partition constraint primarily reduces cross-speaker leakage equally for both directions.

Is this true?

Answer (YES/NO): NO